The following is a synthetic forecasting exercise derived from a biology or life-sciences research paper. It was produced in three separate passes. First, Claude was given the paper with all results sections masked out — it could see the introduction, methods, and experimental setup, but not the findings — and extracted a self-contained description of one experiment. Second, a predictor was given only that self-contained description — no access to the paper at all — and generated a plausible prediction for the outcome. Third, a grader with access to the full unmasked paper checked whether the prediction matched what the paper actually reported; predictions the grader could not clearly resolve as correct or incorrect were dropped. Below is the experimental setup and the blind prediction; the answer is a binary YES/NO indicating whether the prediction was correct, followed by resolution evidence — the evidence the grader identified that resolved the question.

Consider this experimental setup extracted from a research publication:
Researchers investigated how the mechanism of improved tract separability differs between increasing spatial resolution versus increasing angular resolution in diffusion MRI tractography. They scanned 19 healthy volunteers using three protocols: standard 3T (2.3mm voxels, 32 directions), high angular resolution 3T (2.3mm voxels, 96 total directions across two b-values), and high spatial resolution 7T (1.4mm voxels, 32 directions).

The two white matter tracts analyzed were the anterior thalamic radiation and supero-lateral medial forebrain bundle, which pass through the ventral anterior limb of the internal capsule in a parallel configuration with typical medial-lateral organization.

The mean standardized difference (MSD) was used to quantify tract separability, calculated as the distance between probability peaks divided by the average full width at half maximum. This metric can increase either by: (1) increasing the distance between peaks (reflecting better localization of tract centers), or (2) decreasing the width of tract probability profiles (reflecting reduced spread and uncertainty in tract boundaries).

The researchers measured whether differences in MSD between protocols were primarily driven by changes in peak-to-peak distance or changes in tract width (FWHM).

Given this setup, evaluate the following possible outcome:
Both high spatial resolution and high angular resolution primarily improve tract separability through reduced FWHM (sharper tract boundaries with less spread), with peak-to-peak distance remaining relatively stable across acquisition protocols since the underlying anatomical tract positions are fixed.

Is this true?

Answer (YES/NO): NO